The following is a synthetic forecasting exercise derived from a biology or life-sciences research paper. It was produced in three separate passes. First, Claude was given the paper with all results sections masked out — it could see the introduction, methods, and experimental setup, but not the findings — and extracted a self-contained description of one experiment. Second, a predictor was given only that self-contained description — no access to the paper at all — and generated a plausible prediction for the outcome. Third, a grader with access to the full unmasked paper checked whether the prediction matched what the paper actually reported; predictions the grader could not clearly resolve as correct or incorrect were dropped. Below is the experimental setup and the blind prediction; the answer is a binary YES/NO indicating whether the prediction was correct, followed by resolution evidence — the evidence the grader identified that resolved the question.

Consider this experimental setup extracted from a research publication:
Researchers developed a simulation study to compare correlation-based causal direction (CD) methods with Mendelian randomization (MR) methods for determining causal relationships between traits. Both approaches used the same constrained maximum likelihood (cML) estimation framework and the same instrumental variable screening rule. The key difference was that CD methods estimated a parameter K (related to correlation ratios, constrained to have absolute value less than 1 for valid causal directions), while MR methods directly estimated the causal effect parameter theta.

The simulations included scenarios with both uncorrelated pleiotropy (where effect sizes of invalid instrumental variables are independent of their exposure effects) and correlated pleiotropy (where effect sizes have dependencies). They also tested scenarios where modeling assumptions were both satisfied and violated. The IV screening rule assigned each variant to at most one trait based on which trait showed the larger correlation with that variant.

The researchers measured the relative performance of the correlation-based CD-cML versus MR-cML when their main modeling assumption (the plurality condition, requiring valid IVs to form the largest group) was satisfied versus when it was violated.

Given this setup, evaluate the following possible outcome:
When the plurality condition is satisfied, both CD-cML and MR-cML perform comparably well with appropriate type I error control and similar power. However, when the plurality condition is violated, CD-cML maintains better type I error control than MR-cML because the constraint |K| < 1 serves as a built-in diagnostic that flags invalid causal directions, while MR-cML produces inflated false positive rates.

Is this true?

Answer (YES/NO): YES